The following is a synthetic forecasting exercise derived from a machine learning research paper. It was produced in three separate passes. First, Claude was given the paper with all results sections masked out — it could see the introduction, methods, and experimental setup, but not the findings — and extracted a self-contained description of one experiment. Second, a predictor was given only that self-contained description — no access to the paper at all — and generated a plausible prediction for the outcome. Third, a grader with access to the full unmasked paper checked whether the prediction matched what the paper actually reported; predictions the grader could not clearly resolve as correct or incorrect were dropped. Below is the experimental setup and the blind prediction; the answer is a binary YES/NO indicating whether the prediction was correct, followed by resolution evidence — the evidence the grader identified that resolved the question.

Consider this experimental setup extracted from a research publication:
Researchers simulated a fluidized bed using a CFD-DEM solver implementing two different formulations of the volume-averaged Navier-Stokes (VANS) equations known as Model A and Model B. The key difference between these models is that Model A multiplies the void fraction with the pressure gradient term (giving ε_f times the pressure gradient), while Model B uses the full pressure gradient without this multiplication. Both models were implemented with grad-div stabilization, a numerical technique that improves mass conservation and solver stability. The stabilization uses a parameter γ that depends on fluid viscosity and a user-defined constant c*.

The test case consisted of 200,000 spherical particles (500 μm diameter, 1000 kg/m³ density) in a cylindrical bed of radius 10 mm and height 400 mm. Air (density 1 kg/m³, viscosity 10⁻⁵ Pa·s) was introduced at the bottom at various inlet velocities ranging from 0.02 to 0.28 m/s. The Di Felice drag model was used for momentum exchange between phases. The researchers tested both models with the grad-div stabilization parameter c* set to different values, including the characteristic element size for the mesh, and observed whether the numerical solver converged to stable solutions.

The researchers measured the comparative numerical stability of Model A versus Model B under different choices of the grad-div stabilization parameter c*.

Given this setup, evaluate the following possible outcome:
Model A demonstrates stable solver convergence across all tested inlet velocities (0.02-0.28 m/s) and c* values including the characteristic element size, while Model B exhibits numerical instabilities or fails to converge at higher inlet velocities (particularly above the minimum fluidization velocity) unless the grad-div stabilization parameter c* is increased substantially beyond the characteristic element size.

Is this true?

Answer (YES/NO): NO